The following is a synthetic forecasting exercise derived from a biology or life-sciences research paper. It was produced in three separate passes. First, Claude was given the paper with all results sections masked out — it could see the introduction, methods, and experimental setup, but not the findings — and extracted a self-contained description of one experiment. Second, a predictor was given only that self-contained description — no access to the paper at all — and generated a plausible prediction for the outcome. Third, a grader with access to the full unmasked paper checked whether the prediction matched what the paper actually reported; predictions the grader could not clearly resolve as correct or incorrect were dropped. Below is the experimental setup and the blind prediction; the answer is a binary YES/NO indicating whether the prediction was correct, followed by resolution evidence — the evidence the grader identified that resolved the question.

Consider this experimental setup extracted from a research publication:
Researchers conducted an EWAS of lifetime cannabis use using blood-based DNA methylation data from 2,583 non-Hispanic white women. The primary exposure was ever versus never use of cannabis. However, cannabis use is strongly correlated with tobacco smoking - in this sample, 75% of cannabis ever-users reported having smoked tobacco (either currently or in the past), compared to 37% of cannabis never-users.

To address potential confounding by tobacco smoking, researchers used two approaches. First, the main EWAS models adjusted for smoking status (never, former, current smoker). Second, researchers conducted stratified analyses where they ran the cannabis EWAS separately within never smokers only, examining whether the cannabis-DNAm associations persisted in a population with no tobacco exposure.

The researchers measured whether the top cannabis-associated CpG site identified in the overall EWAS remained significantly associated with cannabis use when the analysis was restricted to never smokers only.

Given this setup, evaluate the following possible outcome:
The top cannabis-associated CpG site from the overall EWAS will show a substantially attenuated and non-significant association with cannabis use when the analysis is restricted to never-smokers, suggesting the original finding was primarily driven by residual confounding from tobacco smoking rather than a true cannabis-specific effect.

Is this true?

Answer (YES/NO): NO